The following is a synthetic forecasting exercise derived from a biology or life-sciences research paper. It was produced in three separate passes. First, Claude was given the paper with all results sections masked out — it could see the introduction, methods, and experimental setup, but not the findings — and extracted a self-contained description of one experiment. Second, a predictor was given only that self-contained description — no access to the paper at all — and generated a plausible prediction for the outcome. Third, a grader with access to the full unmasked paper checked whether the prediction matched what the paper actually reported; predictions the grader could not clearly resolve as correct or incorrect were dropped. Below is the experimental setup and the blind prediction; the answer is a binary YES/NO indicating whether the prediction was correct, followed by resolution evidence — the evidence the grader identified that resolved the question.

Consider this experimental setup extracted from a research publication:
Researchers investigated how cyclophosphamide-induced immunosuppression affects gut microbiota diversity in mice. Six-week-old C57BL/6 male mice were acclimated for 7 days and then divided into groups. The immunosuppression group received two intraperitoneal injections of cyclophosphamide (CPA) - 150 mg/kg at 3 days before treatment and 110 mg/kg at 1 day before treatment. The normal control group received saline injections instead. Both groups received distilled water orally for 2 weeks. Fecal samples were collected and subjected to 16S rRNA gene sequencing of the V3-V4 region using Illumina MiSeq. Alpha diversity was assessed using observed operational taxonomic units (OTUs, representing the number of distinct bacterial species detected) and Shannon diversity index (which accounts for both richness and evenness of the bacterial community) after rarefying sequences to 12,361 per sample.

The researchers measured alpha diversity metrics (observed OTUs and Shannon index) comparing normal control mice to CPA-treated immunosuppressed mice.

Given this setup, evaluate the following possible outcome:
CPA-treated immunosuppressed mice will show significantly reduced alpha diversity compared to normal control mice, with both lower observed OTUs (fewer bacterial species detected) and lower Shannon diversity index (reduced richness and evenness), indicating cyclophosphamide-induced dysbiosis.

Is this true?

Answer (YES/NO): NO